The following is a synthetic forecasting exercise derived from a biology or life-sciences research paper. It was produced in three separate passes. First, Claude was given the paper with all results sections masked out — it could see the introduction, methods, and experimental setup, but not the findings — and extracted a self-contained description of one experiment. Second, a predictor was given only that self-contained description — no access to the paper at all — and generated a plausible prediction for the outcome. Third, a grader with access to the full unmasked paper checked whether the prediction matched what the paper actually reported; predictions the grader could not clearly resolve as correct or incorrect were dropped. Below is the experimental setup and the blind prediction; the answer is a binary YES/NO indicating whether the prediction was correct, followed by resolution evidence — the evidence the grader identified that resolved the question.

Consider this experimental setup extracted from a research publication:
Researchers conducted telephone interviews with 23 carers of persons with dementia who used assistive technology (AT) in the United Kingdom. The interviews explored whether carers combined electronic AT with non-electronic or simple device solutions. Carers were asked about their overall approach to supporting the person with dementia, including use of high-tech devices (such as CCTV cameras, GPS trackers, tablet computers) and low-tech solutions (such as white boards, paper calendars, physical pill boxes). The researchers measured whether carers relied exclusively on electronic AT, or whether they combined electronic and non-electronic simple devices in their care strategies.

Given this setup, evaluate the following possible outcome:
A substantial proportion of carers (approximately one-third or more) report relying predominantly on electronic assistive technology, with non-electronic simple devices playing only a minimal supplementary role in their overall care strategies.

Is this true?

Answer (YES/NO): NO